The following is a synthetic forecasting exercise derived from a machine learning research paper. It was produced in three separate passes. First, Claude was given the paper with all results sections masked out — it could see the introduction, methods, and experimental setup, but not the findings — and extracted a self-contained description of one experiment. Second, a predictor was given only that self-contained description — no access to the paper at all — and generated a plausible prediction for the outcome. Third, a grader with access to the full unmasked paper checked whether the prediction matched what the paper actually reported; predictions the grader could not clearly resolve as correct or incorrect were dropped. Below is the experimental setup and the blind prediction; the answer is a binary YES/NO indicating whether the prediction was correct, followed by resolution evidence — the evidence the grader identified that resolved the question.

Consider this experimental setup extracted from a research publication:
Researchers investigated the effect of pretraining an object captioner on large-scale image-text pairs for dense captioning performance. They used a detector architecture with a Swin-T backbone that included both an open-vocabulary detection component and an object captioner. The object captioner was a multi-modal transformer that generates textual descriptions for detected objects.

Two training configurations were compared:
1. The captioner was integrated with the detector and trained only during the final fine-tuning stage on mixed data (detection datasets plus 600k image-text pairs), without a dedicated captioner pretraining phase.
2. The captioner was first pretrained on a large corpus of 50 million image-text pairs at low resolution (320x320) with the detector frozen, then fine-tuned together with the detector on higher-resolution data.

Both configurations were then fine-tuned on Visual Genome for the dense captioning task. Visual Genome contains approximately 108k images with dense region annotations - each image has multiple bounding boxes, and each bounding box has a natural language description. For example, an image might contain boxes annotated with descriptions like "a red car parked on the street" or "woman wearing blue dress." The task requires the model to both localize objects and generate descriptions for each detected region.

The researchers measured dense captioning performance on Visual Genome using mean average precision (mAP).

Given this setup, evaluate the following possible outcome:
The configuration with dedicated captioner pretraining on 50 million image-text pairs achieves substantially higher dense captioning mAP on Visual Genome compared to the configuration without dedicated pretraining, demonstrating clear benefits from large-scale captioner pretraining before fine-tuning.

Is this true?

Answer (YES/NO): YES